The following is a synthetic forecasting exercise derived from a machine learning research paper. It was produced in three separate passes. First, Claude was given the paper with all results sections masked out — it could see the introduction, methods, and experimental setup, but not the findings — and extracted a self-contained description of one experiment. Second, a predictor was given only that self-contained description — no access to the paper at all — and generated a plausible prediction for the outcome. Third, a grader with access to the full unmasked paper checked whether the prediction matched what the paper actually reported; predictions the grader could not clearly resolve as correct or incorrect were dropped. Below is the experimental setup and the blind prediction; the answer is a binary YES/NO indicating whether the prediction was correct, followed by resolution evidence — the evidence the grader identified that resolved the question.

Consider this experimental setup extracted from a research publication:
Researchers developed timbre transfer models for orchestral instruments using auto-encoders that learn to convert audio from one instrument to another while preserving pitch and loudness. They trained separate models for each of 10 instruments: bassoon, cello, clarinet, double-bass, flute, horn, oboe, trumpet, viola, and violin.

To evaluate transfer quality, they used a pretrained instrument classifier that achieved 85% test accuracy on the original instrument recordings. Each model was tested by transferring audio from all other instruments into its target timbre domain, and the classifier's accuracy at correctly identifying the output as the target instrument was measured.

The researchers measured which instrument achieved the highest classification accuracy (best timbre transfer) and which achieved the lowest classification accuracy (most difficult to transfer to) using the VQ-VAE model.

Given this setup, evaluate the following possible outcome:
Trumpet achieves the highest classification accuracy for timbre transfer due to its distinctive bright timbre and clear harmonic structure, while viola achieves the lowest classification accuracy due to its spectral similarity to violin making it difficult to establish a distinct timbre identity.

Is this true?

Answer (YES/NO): NO